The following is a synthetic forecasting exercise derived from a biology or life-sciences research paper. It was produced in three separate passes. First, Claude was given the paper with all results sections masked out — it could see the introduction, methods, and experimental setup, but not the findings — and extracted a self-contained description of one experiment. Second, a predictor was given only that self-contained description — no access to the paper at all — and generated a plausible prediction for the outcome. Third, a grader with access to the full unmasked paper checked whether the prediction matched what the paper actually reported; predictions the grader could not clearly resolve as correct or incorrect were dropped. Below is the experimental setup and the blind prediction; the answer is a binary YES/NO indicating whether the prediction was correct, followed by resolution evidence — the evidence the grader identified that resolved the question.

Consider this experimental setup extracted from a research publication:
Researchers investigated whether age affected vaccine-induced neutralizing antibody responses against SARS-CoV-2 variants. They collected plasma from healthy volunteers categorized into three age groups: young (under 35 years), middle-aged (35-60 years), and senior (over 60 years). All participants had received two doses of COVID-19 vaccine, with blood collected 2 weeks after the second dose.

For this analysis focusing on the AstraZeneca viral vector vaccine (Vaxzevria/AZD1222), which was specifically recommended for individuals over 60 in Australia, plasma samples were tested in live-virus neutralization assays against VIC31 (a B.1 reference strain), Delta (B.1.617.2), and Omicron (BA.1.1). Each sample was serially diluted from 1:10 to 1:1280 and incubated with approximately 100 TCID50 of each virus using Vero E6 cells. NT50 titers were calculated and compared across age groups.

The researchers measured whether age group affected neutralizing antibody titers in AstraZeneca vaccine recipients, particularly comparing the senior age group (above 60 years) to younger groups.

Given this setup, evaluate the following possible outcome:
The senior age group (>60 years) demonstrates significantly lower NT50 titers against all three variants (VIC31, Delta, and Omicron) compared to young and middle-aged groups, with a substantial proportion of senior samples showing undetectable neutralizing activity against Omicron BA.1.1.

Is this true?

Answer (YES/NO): NO